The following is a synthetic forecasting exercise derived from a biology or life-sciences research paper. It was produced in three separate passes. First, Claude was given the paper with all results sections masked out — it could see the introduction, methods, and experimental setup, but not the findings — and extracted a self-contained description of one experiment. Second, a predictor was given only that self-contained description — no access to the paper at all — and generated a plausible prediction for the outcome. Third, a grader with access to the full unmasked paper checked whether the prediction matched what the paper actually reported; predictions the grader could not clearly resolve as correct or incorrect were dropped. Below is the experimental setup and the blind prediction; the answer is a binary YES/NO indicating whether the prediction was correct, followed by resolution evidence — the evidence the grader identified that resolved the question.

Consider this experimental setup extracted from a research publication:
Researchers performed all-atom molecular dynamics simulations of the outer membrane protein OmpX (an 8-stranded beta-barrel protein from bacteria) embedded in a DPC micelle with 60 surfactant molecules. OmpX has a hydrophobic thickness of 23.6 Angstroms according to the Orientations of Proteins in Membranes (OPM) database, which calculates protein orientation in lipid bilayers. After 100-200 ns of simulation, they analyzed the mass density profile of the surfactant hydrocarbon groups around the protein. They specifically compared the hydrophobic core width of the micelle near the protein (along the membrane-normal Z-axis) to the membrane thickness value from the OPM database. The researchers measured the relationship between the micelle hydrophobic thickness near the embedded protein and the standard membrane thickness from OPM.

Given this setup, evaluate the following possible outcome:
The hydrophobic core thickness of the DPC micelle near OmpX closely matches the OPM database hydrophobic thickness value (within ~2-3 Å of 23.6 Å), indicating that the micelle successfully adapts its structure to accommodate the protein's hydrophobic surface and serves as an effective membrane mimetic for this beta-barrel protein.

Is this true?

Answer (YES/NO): YES